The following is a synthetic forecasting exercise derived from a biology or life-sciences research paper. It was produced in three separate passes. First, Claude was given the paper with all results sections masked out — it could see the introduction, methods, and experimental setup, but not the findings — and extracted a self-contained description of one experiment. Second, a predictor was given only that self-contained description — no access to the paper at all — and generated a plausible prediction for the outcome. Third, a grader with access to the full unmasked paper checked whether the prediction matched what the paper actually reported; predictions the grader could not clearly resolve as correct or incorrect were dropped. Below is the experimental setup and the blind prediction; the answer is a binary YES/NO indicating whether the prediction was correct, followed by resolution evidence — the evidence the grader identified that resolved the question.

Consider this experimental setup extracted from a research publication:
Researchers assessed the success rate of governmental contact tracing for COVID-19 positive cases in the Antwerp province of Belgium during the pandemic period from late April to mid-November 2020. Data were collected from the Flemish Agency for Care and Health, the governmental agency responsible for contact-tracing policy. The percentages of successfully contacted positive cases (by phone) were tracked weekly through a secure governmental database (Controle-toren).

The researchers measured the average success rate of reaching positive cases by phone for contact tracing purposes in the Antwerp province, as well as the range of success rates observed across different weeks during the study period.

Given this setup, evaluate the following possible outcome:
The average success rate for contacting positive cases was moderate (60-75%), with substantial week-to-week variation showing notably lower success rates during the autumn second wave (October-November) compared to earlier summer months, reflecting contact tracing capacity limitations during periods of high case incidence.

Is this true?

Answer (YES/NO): NO